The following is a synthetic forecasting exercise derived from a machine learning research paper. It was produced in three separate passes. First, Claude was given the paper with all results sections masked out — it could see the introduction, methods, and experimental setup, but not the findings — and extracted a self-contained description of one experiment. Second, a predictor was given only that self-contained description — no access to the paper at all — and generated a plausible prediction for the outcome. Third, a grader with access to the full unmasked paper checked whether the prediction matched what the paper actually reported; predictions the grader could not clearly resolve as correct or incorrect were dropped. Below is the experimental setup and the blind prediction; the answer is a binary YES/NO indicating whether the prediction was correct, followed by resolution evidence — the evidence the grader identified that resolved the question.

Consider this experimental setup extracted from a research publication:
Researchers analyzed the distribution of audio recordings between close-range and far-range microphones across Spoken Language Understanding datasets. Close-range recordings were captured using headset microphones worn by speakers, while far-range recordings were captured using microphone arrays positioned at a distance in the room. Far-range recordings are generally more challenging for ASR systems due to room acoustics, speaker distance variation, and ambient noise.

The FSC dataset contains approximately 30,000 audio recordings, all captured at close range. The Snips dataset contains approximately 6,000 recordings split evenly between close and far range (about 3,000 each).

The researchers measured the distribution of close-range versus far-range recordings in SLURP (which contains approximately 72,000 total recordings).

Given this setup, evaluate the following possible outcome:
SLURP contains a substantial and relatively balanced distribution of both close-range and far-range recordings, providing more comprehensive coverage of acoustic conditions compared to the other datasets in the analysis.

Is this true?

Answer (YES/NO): YES